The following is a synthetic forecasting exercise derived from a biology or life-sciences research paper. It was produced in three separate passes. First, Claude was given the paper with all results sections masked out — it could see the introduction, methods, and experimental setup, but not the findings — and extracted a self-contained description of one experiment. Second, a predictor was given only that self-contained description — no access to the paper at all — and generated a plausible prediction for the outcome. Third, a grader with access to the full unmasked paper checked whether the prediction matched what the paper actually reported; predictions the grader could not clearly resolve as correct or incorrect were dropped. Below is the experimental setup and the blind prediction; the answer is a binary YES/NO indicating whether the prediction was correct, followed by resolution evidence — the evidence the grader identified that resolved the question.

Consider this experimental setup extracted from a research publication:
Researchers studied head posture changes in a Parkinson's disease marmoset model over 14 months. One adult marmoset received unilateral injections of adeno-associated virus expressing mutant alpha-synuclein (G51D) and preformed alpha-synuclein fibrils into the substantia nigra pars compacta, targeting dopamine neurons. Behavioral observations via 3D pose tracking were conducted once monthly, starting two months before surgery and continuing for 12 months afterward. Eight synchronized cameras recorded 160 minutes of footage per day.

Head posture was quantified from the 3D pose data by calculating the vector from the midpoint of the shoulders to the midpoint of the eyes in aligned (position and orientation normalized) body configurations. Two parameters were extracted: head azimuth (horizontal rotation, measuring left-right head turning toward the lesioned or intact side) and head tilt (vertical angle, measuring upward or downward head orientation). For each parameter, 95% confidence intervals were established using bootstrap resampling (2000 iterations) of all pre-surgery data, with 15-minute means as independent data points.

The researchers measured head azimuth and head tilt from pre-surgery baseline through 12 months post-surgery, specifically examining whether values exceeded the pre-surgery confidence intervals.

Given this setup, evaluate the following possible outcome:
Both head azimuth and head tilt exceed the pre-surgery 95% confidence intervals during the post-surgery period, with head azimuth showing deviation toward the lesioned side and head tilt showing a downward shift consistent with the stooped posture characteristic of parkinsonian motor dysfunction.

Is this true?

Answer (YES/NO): NO